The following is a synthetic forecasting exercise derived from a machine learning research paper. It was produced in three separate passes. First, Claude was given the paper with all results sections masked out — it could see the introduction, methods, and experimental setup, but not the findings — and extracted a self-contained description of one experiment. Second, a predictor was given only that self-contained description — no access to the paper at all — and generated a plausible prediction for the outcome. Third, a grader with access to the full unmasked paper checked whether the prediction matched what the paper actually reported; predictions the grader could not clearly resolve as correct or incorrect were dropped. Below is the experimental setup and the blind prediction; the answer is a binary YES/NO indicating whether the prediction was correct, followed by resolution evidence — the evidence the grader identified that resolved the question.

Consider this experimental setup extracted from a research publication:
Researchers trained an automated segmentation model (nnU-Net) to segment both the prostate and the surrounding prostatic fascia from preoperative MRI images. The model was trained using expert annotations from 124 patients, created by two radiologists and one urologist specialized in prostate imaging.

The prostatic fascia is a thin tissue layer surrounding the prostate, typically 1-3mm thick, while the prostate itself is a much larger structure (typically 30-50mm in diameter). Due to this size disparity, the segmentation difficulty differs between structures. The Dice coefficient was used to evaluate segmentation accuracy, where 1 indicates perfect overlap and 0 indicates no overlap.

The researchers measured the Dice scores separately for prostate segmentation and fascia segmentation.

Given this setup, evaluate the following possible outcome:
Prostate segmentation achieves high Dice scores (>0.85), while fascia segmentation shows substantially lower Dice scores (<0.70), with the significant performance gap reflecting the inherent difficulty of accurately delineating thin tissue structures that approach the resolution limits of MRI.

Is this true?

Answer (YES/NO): NO